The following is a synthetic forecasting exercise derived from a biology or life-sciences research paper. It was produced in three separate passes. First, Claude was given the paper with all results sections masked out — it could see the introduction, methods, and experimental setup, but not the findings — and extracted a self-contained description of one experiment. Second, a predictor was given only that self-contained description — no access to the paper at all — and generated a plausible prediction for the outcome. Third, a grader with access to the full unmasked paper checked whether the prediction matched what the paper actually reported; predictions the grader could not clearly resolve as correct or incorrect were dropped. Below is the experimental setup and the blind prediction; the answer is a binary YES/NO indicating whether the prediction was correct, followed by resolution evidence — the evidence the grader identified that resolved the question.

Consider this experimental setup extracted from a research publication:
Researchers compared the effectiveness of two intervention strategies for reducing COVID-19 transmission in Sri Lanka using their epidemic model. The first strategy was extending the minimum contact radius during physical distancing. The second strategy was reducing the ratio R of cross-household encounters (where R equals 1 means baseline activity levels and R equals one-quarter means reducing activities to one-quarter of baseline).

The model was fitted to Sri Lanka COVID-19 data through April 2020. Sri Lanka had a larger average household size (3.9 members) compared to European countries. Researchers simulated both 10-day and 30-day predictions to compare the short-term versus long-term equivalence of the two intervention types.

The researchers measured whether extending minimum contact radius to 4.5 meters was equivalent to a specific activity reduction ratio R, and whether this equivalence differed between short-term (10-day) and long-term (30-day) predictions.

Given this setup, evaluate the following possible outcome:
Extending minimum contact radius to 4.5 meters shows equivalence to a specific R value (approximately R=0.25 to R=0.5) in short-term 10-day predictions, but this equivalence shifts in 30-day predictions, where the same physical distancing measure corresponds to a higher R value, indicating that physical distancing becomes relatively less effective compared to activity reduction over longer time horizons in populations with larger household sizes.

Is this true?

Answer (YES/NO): NO